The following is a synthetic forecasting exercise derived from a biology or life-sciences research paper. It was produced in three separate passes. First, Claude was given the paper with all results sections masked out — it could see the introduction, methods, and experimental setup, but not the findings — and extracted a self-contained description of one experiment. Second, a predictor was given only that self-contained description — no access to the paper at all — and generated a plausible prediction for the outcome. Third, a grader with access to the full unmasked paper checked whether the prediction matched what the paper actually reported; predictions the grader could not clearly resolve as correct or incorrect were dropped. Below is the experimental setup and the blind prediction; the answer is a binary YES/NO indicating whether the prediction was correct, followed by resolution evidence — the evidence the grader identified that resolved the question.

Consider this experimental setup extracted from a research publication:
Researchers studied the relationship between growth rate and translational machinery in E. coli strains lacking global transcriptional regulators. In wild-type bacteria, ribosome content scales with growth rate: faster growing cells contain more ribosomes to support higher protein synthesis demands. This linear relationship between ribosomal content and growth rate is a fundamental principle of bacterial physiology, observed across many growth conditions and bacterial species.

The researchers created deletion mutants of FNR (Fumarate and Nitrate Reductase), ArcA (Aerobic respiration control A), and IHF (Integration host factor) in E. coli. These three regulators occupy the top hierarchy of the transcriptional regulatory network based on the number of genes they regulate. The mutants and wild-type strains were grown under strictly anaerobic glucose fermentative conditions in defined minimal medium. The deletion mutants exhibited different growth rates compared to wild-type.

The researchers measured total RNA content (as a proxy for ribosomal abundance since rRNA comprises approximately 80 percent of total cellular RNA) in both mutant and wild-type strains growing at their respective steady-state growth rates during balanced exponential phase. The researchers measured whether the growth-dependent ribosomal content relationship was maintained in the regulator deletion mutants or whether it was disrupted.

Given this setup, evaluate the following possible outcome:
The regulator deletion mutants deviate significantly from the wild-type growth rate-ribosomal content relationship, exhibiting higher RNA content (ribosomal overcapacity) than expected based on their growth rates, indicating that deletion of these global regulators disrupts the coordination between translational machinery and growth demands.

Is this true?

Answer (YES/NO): YES